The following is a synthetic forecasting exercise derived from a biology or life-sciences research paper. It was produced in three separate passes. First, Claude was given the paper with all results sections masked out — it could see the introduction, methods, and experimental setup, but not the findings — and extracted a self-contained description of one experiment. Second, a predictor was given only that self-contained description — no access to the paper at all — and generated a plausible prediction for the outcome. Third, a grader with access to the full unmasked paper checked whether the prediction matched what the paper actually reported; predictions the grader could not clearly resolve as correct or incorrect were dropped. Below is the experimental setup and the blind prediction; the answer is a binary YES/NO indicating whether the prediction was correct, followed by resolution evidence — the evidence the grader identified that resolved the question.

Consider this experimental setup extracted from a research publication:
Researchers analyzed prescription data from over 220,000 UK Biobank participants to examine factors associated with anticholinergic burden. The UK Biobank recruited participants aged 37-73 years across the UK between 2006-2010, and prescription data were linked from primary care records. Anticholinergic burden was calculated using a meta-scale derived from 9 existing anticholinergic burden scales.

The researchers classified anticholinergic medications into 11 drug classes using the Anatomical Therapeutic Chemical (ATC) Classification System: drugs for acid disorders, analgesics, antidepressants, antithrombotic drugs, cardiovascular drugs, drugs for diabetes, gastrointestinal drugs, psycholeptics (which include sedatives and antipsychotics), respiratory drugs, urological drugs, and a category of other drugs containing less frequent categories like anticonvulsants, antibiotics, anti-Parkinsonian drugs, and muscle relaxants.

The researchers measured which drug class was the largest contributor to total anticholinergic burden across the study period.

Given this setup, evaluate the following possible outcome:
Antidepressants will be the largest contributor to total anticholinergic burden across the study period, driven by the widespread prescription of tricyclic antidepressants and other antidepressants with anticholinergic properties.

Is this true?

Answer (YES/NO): YES